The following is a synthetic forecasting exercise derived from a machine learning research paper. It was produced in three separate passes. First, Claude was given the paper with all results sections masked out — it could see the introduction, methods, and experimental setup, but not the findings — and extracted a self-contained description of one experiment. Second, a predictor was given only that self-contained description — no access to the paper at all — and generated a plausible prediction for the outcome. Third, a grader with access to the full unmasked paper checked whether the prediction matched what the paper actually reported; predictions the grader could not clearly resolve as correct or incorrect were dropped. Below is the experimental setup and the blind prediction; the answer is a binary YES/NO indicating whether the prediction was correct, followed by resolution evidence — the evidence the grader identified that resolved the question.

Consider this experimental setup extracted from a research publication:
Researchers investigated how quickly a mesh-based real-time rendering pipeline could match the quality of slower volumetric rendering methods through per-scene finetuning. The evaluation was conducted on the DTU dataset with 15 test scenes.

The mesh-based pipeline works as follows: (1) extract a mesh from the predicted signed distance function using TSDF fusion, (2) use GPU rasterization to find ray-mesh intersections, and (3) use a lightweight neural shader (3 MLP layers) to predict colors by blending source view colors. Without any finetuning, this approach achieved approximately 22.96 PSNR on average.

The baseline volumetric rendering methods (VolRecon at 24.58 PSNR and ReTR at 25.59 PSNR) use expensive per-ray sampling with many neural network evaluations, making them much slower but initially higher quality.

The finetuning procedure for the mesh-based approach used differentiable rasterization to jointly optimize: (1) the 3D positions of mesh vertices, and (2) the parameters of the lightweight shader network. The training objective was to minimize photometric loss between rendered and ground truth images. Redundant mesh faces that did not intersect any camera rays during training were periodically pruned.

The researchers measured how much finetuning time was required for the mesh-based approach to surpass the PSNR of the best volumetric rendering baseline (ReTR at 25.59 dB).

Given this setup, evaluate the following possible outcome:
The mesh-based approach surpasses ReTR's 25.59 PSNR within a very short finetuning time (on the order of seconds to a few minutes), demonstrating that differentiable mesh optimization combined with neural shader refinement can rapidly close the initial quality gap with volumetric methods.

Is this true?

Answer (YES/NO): YES